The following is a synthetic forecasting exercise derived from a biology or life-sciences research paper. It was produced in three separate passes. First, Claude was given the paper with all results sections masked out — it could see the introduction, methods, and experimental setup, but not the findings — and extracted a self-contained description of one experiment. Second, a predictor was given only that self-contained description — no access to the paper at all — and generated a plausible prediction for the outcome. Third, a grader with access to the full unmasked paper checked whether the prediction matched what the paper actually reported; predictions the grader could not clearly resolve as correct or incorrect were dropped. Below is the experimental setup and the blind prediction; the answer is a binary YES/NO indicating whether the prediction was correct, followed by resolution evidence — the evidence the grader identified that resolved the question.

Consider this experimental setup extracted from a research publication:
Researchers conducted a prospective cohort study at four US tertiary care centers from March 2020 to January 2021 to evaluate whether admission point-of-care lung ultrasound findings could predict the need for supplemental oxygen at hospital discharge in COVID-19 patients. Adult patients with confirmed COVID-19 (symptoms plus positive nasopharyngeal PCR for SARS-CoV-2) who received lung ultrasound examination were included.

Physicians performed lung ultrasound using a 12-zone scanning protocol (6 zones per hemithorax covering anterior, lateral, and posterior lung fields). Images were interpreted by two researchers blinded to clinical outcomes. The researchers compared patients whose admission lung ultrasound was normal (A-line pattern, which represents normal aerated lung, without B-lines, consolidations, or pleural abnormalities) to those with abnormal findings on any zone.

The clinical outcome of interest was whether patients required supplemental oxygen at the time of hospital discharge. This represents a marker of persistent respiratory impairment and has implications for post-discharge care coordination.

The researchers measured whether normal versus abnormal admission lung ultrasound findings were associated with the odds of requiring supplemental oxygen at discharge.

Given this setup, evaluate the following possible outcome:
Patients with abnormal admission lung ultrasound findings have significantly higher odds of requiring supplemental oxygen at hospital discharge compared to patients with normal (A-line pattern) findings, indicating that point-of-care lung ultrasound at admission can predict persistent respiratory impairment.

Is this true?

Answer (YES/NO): YES